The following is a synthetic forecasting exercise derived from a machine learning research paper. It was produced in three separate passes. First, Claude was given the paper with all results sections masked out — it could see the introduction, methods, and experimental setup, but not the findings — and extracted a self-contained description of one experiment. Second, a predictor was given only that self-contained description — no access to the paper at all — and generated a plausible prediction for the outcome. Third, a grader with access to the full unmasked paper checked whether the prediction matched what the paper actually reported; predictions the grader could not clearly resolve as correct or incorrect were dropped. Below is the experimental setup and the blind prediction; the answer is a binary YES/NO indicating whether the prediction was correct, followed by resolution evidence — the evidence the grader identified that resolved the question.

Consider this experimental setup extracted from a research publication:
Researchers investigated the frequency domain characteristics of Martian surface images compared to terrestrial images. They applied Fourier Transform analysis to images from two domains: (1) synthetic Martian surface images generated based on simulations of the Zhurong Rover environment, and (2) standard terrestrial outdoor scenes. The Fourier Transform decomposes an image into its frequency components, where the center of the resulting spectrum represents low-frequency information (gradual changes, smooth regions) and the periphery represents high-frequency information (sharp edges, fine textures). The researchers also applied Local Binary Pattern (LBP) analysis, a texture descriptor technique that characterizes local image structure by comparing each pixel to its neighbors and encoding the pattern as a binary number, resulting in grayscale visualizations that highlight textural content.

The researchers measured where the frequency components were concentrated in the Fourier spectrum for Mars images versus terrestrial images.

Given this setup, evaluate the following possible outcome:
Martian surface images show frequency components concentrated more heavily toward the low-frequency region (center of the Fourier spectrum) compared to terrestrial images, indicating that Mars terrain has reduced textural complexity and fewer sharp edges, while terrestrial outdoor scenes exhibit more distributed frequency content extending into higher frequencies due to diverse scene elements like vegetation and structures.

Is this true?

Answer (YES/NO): YES